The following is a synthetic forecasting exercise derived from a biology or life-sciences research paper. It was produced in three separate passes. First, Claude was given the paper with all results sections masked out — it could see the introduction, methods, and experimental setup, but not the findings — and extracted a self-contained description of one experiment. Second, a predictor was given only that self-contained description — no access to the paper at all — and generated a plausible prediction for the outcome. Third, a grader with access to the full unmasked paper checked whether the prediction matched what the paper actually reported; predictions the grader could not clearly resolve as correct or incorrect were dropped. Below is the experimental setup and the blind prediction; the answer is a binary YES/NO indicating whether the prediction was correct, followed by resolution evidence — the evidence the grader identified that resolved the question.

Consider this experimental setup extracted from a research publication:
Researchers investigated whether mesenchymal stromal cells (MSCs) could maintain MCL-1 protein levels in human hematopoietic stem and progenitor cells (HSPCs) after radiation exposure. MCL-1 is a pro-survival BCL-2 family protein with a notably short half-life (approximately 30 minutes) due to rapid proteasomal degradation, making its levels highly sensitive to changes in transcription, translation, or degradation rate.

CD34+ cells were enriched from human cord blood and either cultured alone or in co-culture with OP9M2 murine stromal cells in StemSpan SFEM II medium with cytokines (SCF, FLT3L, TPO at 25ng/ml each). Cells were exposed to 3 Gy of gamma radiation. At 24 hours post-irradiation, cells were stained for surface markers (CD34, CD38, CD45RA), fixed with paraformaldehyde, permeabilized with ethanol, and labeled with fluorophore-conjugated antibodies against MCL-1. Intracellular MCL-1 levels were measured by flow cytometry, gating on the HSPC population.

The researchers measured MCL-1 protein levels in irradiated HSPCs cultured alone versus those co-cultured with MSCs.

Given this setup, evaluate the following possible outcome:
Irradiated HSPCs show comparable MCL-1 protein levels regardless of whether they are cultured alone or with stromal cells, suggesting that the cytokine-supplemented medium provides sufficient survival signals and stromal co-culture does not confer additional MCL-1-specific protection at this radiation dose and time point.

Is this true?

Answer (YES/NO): NO